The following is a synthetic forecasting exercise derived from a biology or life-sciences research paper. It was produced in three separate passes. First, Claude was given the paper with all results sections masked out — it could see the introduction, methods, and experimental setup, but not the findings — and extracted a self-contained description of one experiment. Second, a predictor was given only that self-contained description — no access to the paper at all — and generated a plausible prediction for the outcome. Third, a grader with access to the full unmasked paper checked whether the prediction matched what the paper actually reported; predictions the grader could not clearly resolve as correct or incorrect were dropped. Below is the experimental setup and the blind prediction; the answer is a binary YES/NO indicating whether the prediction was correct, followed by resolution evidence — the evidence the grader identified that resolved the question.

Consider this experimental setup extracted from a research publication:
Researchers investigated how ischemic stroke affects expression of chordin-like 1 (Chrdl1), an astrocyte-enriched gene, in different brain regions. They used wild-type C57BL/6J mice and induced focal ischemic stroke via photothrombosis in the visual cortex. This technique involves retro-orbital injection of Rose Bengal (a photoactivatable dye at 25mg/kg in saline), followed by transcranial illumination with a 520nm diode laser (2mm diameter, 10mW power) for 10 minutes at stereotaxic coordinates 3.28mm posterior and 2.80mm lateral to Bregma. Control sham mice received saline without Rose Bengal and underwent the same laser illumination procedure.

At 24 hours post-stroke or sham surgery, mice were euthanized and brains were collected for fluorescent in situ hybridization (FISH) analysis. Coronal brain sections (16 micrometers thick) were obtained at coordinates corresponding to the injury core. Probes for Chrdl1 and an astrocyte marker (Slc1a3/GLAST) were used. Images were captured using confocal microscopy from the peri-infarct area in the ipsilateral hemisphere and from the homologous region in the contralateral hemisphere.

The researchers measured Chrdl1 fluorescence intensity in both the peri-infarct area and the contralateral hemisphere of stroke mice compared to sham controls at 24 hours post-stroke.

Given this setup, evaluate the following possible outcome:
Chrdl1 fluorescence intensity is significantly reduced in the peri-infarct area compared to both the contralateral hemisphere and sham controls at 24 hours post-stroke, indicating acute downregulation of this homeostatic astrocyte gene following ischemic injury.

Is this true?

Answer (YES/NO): NO